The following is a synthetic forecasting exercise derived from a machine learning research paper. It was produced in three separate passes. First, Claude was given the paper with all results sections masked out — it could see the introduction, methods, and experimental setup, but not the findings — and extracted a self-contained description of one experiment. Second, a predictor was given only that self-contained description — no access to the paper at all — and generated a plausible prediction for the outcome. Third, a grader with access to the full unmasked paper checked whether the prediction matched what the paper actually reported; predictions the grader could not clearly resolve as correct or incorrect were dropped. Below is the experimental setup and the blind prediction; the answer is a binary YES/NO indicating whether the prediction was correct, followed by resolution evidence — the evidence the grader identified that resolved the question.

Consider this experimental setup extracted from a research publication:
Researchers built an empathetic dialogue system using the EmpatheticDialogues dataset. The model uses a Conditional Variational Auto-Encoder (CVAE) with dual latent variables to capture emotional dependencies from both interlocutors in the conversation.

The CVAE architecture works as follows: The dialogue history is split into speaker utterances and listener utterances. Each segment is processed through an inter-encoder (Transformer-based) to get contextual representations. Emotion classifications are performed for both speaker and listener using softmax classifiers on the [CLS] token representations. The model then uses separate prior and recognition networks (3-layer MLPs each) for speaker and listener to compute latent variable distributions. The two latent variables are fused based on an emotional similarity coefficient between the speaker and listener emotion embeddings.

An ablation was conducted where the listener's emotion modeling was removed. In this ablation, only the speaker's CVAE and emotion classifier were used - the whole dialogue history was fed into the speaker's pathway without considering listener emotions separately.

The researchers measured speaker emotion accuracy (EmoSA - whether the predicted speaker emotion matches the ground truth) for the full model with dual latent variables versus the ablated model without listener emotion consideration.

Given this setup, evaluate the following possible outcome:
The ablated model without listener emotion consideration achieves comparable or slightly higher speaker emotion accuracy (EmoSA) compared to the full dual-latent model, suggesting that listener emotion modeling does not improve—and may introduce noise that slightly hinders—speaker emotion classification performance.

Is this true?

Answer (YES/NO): NO